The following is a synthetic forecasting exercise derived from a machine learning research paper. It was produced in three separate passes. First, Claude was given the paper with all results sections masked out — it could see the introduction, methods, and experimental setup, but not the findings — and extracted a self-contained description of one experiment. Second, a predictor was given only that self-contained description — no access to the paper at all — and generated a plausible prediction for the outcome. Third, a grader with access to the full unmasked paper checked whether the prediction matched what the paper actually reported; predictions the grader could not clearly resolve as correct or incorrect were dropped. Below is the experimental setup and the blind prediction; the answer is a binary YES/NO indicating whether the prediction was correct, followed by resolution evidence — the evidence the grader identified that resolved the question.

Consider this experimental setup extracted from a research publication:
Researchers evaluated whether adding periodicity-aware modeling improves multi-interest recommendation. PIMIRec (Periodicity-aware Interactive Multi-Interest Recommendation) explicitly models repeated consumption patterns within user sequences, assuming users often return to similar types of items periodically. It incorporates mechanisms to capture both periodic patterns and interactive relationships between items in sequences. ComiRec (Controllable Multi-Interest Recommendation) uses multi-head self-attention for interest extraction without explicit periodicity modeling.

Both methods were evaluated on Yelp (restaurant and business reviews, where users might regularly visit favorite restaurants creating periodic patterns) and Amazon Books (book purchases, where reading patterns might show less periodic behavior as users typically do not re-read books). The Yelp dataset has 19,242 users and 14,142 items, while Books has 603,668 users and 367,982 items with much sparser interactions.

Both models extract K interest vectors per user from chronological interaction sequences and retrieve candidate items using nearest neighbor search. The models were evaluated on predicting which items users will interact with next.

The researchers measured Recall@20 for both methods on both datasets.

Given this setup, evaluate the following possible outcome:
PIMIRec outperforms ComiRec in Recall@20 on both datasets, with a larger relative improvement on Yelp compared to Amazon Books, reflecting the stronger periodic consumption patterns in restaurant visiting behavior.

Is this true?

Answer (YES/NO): NO